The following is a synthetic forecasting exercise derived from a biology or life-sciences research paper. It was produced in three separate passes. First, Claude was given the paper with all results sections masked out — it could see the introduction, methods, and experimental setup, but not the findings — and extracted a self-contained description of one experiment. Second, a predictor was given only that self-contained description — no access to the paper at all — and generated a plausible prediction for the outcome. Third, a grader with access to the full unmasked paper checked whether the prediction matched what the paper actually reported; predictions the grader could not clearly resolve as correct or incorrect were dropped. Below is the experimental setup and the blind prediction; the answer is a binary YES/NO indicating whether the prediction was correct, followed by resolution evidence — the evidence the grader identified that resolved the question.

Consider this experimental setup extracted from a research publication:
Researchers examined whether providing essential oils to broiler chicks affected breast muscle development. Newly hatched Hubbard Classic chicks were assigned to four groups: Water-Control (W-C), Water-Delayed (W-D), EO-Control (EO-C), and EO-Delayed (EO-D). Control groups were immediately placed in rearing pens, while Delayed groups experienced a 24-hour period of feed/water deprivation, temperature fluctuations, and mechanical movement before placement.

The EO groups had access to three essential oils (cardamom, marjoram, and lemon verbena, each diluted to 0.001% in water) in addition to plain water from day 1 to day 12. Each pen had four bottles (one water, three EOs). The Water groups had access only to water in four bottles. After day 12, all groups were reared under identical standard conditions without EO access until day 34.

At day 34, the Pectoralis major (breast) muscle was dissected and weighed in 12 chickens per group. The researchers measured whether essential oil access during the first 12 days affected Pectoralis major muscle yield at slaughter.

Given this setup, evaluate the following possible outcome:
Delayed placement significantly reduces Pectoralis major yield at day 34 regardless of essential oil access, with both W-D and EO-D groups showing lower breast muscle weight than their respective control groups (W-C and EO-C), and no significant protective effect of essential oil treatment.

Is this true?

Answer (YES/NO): NO